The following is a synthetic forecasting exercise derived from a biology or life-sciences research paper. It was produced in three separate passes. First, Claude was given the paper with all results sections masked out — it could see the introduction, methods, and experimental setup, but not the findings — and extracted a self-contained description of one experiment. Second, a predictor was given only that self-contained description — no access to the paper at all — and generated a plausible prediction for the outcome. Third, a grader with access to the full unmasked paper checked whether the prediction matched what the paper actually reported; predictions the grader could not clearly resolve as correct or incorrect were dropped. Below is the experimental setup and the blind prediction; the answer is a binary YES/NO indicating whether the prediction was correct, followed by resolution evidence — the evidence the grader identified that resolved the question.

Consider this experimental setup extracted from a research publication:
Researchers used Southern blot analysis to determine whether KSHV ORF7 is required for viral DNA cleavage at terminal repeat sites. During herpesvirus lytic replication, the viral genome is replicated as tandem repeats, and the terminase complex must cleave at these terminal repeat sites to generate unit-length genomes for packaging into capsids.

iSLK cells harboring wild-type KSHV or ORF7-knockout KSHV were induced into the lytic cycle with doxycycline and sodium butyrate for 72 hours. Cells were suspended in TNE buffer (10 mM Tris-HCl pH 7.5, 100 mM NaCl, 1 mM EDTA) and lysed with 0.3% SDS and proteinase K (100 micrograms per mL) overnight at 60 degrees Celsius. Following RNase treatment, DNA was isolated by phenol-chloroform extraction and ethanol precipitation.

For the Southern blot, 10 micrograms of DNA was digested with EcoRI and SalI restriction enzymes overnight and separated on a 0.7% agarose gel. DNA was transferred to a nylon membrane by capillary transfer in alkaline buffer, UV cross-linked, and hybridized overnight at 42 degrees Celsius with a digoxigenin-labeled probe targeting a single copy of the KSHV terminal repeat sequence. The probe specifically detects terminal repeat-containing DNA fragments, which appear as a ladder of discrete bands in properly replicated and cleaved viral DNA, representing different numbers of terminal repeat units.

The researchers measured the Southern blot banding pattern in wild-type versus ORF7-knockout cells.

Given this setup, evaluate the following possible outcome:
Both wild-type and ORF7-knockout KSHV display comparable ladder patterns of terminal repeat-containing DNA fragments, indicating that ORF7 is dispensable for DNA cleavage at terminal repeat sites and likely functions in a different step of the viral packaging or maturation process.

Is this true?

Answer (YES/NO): NO